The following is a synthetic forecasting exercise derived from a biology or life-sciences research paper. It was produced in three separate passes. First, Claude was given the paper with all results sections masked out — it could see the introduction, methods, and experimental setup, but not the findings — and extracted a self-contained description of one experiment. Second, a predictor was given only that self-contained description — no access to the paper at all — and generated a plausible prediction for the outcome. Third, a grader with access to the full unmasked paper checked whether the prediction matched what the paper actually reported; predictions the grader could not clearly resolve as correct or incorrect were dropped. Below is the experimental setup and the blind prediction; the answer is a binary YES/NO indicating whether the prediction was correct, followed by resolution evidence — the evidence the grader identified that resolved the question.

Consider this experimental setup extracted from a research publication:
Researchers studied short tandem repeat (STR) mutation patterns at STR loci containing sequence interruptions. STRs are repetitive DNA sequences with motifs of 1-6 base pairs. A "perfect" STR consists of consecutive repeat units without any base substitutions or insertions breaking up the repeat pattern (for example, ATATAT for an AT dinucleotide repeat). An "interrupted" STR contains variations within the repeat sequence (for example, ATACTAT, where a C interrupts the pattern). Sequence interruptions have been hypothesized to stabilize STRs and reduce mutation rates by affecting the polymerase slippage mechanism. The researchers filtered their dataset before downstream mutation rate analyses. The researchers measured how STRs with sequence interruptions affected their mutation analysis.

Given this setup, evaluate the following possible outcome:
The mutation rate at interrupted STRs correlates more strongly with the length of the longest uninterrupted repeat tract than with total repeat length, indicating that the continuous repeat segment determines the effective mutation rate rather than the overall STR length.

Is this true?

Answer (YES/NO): NO